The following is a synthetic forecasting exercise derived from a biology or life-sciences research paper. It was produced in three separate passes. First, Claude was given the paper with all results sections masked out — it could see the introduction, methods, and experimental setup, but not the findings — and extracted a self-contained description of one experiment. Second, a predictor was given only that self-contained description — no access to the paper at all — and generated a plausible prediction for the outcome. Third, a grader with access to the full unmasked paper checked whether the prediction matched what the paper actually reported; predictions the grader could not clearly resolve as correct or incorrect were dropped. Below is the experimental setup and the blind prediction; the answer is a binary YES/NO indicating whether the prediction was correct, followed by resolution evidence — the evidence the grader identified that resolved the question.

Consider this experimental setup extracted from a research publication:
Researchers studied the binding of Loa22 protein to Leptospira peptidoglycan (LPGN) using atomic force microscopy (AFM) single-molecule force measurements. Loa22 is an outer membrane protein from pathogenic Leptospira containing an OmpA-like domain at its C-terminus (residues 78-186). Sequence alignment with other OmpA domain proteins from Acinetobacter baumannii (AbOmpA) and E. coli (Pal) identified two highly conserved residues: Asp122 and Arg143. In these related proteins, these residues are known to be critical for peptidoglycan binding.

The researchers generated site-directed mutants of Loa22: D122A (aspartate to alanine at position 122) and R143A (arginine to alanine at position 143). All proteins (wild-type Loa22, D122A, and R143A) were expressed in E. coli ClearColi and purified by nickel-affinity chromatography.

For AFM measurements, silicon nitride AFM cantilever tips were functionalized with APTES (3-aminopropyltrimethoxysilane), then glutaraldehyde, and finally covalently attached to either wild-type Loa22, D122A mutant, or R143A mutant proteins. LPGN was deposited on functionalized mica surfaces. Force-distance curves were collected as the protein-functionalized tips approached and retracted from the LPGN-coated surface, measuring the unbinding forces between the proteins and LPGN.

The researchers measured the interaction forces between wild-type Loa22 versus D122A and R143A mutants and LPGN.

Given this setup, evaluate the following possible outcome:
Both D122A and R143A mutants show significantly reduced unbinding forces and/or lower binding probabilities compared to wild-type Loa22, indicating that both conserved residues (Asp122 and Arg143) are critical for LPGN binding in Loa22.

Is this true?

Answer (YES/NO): YES